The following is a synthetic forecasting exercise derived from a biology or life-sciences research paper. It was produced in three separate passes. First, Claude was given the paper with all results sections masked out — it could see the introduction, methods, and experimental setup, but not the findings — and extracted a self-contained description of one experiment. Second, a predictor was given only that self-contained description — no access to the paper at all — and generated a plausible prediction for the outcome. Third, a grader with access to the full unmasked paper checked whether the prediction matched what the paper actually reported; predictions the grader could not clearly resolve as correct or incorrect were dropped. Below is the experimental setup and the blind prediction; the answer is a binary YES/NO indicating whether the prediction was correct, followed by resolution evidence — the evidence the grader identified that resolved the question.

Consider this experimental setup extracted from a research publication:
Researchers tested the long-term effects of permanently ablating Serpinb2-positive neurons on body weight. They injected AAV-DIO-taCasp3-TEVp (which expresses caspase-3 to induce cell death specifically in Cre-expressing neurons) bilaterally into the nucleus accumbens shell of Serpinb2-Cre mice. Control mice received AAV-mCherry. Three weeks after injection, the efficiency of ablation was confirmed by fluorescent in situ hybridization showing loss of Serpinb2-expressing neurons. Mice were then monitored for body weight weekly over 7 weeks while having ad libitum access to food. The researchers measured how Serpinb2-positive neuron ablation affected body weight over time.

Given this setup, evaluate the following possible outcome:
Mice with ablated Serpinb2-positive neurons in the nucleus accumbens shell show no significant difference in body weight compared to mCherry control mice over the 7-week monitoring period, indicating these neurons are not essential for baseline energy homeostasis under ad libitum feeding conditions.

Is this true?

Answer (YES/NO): NO